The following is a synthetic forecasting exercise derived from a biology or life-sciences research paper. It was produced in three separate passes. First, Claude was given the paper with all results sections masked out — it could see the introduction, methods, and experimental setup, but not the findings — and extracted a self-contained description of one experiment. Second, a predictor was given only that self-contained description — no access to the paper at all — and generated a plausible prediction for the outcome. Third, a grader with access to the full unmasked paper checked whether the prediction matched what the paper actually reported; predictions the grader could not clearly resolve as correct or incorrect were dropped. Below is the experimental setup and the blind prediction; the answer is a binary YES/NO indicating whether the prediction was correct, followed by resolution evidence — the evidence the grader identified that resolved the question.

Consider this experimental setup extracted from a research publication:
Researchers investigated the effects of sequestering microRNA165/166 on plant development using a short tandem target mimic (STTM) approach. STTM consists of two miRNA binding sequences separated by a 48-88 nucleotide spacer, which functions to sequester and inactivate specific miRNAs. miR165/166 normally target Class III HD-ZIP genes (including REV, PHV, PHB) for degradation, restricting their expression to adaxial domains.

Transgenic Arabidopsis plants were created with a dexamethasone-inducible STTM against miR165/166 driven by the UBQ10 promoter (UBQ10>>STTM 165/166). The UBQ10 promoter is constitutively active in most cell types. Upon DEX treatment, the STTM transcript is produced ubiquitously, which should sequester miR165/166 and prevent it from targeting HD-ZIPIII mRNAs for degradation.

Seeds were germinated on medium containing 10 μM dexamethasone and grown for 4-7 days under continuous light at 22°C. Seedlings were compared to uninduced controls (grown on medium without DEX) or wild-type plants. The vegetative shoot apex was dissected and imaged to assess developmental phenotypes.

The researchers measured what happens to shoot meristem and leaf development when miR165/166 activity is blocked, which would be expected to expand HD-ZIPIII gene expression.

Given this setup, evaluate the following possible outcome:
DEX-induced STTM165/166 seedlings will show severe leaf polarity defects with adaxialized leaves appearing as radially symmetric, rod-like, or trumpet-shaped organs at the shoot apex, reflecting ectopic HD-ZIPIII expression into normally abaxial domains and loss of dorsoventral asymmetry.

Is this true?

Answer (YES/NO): NO